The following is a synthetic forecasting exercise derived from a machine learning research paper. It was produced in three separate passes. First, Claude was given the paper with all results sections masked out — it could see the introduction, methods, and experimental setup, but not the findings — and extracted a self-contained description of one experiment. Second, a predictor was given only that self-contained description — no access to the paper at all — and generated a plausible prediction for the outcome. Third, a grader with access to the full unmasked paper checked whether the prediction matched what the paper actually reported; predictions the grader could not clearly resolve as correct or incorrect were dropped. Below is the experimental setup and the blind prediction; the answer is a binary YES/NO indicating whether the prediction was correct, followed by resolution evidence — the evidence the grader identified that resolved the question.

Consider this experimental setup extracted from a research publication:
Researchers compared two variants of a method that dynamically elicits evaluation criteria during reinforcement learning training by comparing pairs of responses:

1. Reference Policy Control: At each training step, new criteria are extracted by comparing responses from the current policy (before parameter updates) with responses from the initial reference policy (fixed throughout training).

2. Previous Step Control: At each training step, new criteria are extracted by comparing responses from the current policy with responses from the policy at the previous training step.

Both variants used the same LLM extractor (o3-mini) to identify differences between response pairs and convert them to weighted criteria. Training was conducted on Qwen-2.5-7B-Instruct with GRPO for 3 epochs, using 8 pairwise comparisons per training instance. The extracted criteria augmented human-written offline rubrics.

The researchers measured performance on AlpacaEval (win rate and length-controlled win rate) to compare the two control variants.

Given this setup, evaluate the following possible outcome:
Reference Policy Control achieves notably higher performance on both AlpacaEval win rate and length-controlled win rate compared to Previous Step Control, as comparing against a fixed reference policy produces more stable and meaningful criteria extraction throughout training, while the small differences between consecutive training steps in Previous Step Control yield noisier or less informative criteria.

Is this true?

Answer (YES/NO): NO